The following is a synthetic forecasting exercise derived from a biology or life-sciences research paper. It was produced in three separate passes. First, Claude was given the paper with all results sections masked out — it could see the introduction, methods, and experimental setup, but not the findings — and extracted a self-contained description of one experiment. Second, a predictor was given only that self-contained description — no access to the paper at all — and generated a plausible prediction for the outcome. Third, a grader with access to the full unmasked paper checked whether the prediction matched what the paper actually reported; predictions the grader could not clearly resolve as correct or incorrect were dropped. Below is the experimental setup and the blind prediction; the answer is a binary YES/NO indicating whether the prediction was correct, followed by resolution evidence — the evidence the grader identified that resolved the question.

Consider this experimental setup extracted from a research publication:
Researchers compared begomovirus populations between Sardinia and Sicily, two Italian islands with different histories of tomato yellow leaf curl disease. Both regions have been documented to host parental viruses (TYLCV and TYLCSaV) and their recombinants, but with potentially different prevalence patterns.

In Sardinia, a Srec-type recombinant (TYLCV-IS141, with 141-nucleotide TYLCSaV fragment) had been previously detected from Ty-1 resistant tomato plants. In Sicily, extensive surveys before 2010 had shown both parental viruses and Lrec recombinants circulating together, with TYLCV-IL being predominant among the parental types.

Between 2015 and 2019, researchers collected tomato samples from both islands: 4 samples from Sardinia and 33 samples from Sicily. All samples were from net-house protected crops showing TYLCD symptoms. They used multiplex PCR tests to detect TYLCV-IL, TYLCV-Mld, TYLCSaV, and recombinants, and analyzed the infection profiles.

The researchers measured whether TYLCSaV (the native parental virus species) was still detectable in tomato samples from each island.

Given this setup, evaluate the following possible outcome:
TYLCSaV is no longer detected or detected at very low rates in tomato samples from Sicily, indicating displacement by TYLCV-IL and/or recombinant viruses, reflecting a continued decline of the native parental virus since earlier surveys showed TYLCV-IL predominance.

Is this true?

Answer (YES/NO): YES